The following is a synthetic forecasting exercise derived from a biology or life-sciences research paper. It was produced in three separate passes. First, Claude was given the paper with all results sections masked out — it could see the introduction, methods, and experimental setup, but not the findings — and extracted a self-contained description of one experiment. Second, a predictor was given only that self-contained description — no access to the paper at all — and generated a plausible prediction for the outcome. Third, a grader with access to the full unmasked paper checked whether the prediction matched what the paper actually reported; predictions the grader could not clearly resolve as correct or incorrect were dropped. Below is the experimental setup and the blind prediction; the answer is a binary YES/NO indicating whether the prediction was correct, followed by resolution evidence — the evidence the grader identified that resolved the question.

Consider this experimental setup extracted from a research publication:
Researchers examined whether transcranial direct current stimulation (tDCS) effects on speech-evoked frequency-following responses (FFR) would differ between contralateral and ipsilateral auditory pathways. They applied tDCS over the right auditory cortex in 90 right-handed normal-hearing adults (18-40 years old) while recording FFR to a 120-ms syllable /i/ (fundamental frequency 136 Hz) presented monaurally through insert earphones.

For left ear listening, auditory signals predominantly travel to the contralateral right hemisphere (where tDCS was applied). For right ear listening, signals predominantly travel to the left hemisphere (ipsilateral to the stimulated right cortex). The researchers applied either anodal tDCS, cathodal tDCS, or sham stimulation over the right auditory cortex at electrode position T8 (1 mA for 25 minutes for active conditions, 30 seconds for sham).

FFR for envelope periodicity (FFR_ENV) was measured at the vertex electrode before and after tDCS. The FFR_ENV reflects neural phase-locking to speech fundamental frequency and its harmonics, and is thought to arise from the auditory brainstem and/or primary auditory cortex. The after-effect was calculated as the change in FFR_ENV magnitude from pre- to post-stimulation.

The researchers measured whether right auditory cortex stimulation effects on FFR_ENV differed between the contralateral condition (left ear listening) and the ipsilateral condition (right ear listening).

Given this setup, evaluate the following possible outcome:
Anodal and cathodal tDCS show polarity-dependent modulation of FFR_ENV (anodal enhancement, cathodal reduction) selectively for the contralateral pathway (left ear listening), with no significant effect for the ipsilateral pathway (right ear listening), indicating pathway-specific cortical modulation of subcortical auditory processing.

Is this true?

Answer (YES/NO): NO